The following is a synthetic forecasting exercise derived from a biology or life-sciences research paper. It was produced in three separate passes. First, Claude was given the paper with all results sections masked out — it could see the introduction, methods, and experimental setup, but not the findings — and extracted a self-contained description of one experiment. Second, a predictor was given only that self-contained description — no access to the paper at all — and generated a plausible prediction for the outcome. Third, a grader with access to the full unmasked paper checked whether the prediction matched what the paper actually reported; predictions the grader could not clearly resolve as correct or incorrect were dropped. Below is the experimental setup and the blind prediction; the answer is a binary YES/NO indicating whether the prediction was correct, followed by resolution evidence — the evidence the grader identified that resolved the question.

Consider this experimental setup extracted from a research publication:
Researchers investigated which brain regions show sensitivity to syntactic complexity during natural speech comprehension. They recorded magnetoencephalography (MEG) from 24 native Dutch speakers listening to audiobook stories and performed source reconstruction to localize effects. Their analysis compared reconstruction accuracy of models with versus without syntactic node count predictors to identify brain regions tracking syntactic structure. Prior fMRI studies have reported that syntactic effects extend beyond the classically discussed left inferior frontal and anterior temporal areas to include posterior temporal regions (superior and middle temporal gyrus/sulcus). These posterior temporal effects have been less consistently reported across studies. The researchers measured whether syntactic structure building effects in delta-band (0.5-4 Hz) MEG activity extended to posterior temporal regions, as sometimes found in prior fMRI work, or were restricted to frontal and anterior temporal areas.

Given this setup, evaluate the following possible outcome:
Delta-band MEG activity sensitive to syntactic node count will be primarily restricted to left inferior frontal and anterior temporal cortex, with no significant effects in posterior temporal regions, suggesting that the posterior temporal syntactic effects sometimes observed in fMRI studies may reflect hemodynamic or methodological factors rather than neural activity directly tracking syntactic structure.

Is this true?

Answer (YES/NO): NO